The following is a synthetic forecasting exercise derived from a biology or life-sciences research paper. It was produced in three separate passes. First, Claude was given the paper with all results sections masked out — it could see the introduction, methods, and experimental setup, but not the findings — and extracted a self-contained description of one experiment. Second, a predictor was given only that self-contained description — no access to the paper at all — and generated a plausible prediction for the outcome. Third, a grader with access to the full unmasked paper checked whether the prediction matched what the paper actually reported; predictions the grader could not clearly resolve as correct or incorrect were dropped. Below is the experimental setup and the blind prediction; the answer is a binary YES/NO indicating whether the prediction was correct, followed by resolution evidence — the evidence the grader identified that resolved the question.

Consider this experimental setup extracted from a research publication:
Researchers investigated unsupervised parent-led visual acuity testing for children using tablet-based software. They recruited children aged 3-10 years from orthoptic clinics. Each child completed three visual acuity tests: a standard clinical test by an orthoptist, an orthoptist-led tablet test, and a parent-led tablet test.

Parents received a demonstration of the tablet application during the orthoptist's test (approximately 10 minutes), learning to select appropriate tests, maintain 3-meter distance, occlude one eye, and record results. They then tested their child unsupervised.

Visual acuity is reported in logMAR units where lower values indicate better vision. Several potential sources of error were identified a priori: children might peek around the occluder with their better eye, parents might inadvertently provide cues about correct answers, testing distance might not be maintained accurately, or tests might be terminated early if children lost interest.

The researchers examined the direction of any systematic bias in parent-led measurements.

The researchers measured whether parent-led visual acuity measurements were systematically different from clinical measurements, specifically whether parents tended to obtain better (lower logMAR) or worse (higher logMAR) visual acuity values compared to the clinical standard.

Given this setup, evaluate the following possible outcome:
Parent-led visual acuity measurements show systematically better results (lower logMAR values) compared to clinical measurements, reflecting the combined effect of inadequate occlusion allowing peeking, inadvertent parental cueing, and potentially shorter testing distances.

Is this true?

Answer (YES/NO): NO